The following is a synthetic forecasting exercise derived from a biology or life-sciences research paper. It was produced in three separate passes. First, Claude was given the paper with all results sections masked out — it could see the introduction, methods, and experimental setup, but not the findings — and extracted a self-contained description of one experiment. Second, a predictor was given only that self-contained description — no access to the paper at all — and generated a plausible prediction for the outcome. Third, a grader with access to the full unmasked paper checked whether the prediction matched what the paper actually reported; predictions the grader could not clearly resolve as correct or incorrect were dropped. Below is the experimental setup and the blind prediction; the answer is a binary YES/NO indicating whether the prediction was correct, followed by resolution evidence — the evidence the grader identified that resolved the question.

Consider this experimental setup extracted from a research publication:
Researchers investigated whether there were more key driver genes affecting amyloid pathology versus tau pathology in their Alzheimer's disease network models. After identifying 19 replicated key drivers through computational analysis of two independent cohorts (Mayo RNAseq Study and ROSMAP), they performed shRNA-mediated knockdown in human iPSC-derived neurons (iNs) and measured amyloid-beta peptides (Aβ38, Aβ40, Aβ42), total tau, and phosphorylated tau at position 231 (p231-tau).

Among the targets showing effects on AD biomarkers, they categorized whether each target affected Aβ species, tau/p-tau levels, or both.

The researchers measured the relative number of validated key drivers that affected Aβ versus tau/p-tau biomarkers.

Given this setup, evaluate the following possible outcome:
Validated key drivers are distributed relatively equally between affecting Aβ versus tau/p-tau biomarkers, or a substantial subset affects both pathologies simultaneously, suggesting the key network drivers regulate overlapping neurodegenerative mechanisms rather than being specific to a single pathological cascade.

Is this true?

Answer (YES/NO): NO